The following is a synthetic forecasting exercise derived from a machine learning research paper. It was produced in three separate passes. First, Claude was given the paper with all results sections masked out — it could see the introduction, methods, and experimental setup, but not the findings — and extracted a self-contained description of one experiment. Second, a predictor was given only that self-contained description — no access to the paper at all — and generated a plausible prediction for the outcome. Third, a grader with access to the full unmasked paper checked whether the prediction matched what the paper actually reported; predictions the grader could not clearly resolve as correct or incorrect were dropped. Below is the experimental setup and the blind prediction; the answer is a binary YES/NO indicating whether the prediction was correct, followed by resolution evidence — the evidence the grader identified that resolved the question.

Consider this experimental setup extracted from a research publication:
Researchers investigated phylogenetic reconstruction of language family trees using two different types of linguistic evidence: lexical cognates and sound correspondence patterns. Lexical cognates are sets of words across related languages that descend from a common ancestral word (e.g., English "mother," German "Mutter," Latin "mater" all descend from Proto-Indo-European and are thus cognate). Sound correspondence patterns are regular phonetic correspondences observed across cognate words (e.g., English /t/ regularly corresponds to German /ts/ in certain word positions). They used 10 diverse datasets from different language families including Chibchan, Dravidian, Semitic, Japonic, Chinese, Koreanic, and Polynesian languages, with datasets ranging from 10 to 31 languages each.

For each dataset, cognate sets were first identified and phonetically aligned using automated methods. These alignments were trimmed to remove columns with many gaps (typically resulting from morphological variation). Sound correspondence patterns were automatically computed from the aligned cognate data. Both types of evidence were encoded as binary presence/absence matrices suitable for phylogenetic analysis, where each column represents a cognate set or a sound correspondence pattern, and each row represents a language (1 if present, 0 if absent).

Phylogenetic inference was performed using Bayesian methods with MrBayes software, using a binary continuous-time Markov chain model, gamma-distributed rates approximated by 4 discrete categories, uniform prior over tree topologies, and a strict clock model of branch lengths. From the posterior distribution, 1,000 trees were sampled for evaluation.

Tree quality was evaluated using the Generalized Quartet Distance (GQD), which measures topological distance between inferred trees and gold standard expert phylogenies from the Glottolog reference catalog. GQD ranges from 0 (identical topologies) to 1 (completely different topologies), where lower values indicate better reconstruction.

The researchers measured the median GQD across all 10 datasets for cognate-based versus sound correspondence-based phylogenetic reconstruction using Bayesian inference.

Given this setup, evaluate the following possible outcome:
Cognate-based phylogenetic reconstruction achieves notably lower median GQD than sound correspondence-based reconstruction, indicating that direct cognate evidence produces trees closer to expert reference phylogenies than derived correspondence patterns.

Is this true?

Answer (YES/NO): YES